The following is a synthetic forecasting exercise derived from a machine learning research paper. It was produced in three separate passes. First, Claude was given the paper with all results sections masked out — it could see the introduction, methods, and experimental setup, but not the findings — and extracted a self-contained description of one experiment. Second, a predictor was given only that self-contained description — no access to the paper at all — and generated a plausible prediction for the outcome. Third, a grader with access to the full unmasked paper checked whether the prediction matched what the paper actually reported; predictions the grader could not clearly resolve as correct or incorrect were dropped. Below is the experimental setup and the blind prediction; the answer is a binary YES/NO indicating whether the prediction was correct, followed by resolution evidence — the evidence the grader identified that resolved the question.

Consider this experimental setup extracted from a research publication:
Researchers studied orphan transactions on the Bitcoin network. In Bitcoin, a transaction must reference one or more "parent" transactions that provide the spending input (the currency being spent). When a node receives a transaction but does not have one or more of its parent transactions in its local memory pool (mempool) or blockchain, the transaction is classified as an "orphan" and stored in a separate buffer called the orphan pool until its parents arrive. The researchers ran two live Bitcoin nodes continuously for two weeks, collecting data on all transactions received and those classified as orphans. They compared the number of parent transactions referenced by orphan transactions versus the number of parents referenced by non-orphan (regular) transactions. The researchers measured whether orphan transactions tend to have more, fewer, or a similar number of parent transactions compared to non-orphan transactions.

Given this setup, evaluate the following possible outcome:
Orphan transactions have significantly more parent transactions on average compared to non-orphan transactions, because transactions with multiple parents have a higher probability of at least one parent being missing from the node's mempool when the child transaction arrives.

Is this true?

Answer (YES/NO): NO